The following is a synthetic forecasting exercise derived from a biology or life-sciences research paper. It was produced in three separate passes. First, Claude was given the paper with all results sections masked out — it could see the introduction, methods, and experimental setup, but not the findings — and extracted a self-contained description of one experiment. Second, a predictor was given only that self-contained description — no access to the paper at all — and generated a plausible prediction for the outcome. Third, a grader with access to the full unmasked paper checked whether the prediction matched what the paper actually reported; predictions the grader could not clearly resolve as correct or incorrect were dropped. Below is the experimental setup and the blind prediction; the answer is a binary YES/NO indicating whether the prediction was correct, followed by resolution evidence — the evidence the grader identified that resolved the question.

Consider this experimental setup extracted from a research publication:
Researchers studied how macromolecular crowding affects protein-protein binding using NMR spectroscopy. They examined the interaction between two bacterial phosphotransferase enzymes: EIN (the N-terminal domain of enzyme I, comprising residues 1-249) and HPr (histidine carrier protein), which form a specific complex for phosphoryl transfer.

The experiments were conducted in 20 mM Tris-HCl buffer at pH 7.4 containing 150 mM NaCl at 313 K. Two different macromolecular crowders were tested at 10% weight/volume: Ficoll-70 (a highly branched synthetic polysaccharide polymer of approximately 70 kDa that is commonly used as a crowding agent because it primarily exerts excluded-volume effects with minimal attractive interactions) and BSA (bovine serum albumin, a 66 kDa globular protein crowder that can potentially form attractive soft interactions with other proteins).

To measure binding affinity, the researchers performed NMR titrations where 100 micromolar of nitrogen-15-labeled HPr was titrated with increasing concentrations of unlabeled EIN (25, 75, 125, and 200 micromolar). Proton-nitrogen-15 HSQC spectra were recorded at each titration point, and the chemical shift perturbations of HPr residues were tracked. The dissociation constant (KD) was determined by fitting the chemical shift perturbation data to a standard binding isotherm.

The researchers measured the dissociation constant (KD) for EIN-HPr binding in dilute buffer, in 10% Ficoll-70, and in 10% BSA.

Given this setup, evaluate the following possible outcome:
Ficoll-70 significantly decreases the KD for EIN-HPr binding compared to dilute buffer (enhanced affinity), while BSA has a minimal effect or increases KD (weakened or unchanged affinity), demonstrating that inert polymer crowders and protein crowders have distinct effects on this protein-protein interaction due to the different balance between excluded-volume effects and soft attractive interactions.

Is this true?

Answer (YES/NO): YES